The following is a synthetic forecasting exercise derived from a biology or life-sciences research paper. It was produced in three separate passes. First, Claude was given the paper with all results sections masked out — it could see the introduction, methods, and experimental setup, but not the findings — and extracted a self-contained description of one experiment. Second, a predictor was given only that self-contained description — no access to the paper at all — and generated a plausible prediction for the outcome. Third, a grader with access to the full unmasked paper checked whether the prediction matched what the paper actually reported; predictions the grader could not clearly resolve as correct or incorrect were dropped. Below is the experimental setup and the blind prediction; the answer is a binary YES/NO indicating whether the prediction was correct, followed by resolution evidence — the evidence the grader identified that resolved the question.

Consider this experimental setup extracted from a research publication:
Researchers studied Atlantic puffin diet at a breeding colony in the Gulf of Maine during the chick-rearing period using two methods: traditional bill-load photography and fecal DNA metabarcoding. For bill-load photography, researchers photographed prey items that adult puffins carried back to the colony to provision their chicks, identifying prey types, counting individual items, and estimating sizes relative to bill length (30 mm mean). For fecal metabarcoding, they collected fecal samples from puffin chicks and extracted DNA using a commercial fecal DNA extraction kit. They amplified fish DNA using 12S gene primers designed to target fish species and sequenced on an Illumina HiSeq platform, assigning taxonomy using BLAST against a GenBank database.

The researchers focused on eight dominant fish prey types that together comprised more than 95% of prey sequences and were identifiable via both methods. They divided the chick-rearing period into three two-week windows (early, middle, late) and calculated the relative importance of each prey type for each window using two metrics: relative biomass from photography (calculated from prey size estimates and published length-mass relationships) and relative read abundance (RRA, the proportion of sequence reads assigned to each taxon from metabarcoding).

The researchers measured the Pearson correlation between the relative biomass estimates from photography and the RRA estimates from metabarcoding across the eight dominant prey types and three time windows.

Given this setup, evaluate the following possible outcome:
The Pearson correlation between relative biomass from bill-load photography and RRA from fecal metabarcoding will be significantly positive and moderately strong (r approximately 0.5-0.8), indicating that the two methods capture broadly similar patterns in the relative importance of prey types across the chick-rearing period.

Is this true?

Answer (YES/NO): NO